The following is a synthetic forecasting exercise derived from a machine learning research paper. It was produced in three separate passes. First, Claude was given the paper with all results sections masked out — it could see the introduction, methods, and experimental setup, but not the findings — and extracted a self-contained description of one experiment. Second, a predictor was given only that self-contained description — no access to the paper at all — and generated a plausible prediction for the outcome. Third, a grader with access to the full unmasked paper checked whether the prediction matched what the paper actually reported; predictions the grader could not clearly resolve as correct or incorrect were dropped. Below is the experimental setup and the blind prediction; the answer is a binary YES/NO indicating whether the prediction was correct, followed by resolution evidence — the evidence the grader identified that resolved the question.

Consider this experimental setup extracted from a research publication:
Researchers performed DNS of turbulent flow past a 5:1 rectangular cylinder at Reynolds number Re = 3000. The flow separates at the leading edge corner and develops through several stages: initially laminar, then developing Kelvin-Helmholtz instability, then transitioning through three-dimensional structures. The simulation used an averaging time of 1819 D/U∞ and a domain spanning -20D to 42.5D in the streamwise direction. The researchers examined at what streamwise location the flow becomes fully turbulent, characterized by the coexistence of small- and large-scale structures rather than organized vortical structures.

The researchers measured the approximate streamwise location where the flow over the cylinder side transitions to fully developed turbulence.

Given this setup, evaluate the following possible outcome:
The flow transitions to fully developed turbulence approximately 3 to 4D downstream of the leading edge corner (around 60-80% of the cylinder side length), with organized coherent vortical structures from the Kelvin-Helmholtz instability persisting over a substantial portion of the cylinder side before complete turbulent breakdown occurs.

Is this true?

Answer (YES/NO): NO